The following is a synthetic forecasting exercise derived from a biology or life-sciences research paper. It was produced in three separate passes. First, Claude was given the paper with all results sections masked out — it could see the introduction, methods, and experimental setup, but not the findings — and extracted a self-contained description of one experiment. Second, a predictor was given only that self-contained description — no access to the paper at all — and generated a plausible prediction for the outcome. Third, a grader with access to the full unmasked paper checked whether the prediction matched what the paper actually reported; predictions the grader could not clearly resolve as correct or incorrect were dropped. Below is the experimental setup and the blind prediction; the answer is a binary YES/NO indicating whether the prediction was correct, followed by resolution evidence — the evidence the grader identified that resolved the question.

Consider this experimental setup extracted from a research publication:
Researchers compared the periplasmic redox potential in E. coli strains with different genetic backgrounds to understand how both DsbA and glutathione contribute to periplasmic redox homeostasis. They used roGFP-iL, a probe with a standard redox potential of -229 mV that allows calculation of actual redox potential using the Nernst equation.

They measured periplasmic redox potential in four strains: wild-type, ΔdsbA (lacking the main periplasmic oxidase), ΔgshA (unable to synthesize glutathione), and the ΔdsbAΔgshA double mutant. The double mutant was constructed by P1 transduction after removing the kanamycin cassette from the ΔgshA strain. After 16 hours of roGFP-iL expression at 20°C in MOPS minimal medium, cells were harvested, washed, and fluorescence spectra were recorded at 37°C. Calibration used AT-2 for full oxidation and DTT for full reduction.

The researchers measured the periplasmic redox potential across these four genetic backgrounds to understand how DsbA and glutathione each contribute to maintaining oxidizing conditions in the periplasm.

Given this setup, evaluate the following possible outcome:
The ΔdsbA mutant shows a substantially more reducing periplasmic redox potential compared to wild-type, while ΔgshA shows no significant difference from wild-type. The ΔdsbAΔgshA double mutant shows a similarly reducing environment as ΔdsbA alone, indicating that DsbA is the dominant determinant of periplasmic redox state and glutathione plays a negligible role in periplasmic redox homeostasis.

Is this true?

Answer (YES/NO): NO